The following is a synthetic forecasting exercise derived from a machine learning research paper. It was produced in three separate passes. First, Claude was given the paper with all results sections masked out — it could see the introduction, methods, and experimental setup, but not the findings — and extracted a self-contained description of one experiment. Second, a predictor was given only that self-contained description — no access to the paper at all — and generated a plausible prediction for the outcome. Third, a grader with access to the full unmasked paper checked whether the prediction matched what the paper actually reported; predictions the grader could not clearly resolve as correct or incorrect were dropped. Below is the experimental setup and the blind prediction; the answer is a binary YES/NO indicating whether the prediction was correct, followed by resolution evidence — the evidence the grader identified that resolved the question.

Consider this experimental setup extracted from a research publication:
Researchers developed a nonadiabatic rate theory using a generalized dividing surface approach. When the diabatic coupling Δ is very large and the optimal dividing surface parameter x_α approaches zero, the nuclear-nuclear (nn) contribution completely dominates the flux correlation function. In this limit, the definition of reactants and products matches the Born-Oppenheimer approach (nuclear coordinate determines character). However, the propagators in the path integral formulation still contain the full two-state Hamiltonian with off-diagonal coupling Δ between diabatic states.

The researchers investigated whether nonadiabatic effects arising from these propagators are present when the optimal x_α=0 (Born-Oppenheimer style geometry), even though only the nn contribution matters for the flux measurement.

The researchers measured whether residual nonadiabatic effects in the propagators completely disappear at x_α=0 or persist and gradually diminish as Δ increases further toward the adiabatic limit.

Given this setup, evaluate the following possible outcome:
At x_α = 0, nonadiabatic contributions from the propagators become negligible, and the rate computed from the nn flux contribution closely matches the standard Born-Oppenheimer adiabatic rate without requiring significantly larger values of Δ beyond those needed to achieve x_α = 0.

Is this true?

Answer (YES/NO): NO